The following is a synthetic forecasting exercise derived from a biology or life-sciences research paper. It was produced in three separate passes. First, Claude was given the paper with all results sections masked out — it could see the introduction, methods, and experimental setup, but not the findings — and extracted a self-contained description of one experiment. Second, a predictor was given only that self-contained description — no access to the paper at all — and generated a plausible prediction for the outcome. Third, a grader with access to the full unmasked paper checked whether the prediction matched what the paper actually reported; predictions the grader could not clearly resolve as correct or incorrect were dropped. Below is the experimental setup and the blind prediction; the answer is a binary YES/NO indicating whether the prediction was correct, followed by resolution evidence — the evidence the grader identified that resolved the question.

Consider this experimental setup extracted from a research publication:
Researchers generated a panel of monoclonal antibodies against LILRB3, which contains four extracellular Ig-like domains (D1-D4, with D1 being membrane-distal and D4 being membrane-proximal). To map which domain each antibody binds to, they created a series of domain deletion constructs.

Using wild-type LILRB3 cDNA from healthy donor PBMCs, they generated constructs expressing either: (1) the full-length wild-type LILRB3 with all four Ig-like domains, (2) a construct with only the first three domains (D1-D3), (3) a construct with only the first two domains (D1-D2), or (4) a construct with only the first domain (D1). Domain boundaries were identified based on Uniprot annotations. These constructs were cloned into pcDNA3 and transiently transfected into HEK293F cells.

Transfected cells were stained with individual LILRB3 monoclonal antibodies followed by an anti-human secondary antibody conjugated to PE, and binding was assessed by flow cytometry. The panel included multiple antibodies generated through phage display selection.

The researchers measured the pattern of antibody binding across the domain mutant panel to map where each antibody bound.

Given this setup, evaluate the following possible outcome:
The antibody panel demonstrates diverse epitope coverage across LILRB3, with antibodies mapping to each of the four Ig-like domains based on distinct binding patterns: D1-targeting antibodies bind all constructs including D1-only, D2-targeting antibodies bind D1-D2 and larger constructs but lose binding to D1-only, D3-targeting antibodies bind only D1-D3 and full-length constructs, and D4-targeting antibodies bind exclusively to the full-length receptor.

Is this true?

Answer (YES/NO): NO